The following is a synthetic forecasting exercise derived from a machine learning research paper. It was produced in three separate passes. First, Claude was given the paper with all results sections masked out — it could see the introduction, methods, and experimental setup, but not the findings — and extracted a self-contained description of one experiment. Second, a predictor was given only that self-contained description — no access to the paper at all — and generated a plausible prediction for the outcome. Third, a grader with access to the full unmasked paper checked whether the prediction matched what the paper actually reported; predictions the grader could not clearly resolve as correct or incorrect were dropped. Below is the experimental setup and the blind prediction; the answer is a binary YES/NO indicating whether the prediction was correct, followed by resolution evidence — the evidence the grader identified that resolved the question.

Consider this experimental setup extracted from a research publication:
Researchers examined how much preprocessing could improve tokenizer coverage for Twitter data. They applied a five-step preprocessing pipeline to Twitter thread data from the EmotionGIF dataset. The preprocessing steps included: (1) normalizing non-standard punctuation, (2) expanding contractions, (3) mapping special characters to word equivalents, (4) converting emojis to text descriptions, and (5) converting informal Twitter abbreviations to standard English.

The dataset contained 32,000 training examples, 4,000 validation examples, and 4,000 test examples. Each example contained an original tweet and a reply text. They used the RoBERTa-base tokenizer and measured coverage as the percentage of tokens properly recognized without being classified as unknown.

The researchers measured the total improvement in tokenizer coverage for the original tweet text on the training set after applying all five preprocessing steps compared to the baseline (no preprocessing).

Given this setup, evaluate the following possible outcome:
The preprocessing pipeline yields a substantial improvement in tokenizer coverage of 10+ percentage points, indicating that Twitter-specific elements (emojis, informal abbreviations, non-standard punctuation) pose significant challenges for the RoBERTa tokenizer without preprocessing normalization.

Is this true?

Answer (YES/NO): YES